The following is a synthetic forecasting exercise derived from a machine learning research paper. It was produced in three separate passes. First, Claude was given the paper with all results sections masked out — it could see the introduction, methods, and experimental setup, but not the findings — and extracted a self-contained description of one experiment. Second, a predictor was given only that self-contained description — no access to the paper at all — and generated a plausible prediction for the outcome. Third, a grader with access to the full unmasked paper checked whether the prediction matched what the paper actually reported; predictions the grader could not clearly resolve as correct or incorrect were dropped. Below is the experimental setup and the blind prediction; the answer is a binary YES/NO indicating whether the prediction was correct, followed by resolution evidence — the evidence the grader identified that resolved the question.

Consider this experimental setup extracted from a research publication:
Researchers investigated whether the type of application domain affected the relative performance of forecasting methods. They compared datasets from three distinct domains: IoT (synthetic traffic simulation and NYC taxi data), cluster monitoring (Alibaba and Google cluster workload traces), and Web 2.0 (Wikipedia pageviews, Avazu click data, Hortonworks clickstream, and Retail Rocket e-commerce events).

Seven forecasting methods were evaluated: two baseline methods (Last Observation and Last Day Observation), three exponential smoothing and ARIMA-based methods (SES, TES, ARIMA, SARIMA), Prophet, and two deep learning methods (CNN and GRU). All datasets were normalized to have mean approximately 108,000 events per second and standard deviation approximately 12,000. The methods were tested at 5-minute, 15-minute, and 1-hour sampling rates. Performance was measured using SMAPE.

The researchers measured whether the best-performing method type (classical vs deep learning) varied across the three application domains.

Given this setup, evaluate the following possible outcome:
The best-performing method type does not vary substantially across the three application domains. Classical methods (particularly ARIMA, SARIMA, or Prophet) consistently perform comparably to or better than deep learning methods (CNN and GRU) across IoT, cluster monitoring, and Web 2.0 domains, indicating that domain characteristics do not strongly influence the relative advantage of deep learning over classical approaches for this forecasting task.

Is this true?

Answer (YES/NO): NO